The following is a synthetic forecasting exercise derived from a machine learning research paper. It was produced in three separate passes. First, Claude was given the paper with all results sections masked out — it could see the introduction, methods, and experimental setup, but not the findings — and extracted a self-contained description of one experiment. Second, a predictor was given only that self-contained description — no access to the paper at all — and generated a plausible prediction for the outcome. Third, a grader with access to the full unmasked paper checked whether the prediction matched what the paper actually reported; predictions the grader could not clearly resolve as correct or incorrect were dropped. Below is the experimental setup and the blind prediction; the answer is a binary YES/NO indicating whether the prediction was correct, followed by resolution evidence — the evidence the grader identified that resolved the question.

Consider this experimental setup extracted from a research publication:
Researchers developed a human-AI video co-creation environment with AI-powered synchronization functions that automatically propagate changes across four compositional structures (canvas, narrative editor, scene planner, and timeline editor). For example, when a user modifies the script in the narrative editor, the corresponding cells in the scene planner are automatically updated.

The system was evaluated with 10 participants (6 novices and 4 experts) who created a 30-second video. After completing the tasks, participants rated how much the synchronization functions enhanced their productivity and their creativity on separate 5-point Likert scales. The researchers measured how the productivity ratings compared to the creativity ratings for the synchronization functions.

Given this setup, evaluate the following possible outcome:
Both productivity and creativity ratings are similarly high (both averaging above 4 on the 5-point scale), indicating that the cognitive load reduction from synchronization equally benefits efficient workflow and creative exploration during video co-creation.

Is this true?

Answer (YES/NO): NO